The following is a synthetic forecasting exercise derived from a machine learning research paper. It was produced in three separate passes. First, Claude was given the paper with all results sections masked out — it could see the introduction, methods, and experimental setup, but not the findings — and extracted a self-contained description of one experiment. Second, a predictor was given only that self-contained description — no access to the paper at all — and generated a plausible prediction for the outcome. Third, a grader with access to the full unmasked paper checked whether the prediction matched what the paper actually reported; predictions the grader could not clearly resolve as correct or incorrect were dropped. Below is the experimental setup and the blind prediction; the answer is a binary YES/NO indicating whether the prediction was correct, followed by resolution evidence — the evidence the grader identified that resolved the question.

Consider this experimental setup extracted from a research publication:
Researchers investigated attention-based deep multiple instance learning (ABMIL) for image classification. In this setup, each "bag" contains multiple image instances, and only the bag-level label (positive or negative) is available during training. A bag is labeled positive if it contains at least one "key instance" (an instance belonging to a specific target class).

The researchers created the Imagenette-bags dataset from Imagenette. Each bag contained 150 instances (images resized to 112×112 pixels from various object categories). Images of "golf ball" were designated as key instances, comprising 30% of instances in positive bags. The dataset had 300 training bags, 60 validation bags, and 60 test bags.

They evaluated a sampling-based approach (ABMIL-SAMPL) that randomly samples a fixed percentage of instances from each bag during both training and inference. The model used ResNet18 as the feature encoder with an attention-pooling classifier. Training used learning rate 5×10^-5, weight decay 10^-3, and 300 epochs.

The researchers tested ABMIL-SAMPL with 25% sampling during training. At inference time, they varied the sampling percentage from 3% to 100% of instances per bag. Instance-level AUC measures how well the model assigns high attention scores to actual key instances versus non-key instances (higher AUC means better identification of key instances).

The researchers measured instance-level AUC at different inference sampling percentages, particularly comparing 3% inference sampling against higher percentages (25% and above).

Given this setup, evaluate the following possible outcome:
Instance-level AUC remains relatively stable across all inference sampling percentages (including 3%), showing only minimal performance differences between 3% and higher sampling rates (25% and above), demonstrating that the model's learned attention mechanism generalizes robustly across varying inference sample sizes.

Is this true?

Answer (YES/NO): NO